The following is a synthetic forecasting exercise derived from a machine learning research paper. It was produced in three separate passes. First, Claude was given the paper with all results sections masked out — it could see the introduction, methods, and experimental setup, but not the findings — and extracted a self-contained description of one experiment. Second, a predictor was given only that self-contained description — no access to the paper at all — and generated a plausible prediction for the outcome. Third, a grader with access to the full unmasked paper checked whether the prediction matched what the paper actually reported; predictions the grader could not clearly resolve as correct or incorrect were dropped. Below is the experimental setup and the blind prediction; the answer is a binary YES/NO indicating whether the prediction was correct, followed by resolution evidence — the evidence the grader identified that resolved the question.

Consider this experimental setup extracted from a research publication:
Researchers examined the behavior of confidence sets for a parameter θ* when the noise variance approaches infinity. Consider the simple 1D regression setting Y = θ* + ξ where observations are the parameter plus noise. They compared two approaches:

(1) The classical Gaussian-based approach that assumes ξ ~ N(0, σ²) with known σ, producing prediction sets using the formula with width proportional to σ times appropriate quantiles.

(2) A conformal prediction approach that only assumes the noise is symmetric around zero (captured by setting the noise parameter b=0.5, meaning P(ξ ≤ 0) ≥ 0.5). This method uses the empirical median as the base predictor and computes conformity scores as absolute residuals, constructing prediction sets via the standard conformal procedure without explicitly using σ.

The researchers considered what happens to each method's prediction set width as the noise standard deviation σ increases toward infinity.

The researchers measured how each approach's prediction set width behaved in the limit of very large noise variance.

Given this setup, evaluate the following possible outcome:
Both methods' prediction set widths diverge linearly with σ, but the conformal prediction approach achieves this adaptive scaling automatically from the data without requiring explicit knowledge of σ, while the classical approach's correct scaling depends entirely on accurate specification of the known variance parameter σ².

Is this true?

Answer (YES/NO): NO